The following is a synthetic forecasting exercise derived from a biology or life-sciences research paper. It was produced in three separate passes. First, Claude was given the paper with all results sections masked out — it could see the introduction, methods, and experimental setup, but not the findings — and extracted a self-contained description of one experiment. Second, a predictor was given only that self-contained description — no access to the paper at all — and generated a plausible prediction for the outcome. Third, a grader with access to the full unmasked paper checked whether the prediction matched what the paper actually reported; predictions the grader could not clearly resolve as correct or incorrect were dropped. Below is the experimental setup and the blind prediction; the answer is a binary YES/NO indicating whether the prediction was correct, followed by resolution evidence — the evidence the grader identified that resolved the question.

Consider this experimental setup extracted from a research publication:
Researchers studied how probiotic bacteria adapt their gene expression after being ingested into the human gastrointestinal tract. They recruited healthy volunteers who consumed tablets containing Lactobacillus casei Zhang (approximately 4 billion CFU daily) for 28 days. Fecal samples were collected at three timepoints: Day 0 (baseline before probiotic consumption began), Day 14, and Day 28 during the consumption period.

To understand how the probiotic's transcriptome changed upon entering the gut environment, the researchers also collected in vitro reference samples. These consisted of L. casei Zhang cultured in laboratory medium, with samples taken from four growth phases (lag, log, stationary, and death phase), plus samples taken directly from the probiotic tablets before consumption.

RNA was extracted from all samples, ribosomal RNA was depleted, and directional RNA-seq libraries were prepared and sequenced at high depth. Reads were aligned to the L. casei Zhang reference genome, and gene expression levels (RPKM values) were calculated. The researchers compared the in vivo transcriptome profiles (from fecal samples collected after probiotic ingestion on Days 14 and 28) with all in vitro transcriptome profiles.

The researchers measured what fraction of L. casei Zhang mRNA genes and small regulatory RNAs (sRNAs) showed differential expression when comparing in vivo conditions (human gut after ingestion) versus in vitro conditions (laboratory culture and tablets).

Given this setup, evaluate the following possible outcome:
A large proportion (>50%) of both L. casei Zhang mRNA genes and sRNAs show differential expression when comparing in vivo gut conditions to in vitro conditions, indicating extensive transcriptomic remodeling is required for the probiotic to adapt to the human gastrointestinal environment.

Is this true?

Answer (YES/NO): YES